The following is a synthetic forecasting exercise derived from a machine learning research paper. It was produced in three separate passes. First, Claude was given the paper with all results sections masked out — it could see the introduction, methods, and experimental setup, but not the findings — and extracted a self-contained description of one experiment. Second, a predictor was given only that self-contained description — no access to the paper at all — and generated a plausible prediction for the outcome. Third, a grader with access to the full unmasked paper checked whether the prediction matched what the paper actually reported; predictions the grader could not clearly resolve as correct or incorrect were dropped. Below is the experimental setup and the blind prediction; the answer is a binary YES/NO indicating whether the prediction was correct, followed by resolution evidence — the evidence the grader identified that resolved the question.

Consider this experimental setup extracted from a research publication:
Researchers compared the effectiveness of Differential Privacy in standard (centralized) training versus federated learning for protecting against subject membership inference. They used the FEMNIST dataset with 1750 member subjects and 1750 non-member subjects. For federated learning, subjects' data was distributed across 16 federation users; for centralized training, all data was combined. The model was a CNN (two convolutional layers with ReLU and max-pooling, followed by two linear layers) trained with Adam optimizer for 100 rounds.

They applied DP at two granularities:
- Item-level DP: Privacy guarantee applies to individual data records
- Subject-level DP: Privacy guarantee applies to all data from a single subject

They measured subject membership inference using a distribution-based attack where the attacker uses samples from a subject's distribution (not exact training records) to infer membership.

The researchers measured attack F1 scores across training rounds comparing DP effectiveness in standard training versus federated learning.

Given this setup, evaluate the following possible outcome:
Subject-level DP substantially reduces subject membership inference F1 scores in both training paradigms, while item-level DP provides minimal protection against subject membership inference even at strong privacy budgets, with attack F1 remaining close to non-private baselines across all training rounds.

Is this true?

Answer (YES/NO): NO